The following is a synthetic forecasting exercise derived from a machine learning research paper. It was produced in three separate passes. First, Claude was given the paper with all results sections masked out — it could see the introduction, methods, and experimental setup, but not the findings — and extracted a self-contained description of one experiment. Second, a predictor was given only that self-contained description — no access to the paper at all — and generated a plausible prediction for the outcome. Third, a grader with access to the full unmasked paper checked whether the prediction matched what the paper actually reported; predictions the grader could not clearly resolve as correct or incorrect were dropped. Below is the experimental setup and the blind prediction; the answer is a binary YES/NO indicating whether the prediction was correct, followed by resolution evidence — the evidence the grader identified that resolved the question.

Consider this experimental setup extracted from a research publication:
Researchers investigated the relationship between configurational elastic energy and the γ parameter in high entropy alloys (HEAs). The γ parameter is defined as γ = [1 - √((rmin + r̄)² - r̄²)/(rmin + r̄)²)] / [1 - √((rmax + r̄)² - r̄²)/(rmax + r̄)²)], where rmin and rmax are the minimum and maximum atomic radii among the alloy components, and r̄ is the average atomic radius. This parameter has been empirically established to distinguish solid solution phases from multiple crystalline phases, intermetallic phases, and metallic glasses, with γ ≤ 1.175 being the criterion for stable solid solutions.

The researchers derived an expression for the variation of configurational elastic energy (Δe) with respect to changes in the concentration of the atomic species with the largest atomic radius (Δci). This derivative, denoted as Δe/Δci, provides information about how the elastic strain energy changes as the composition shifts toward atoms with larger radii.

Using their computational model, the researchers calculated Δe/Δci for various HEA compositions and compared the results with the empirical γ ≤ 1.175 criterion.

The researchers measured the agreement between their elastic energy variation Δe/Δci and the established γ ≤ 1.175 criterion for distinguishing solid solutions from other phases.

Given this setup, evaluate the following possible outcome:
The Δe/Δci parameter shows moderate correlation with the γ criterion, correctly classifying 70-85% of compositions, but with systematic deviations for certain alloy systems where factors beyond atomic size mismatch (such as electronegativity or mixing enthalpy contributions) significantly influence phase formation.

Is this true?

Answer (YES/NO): NO